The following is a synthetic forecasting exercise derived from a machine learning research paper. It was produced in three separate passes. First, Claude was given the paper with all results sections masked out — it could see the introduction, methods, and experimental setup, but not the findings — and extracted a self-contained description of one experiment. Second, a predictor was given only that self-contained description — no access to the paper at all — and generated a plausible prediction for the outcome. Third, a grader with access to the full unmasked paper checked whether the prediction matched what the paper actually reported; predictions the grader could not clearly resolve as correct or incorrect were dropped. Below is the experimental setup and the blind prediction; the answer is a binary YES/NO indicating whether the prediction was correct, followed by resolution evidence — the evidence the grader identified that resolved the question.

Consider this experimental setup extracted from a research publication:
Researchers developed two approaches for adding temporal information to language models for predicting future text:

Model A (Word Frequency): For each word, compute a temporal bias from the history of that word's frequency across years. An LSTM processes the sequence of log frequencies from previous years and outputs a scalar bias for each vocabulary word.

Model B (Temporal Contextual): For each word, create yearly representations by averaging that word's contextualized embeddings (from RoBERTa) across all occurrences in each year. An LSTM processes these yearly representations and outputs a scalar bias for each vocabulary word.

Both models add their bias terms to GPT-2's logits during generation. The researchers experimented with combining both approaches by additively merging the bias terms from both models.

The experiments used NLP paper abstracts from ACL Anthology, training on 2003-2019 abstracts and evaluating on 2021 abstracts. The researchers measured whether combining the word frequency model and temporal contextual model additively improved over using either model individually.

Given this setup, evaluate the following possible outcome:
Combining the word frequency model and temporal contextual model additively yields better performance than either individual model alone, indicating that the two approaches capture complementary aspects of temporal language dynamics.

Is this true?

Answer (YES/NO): NO